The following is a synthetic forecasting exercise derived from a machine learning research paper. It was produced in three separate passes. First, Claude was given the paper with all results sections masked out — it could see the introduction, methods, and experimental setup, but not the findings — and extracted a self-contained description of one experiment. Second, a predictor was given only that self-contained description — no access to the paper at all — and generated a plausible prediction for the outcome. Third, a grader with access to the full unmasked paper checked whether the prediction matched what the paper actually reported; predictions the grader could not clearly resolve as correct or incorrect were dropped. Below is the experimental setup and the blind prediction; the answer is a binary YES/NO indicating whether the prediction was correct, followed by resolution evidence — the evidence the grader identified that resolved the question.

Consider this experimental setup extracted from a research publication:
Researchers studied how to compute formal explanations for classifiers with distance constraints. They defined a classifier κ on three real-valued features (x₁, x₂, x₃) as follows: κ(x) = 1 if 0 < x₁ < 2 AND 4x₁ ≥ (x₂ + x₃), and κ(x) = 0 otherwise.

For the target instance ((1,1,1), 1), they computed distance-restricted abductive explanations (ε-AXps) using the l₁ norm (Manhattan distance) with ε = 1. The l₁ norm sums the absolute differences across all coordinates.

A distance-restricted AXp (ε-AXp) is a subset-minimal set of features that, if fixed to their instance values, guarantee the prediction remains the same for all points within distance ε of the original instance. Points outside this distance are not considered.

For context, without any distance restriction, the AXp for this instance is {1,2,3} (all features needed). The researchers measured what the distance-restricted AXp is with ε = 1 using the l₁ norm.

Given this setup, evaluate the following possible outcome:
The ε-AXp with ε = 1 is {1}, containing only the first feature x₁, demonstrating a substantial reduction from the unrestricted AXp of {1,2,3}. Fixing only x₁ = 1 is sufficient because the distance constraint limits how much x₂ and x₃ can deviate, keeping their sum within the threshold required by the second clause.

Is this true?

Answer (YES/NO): YES